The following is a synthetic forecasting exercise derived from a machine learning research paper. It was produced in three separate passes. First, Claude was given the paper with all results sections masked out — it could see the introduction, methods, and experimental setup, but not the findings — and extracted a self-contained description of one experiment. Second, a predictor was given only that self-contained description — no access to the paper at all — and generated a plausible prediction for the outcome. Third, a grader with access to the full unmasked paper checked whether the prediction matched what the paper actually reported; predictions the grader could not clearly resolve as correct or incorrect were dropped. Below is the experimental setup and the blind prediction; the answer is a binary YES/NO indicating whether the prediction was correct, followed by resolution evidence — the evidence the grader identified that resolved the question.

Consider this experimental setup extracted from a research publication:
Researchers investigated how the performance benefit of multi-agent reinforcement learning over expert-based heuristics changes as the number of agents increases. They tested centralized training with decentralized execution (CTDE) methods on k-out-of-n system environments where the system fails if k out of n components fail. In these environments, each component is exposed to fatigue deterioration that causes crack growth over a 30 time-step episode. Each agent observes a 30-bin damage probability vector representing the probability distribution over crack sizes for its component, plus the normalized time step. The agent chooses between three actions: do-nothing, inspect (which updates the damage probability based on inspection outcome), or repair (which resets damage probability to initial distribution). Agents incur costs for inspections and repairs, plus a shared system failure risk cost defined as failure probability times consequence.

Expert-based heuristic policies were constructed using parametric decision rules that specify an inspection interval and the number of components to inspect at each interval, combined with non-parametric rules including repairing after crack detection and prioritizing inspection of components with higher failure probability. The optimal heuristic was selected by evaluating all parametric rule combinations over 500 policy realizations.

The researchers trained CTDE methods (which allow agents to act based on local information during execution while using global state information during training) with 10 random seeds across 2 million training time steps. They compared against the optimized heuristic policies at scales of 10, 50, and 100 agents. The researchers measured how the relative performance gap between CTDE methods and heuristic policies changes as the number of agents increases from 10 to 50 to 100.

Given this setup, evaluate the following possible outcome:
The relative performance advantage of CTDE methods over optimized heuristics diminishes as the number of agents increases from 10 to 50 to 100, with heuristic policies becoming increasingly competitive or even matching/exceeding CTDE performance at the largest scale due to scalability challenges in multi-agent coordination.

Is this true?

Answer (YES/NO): YES